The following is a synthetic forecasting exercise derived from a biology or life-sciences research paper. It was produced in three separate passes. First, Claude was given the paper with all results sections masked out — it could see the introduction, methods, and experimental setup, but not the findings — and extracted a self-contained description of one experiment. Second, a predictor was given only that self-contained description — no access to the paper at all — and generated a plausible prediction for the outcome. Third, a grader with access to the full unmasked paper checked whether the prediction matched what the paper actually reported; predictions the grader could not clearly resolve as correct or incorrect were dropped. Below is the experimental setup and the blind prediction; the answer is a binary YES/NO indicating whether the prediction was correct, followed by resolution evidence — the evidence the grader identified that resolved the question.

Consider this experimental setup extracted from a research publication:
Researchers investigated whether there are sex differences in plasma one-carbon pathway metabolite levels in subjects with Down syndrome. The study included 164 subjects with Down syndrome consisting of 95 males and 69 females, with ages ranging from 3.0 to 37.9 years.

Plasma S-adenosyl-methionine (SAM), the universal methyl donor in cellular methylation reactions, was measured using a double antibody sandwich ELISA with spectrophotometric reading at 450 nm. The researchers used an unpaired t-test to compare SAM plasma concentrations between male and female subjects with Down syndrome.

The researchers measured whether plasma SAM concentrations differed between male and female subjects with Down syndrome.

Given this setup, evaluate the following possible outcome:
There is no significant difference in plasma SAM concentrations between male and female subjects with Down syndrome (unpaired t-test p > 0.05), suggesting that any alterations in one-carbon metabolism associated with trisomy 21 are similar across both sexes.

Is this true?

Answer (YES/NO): YES